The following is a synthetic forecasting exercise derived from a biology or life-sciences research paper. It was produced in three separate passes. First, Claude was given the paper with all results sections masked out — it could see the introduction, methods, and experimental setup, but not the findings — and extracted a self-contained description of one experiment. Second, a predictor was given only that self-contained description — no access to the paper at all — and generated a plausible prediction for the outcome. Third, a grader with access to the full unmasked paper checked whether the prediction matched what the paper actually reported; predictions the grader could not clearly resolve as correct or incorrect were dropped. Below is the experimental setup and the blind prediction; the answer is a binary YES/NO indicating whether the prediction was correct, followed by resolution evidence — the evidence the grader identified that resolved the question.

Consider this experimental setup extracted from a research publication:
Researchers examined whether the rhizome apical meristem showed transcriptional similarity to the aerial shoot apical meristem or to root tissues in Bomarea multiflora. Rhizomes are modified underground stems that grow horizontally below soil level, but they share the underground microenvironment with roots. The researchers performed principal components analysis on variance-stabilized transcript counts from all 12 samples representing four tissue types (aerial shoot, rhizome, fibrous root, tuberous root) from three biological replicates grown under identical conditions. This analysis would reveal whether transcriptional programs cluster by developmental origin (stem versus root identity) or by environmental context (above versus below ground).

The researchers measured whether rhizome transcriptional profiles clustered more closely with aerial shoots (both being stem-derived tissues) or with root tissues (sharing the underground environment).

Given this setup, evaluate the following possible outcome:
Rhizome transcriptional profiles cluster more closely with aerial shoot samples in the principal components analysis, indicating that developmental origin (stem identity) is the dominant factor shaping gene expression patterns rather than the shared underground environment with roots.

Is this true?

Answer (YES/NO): YES